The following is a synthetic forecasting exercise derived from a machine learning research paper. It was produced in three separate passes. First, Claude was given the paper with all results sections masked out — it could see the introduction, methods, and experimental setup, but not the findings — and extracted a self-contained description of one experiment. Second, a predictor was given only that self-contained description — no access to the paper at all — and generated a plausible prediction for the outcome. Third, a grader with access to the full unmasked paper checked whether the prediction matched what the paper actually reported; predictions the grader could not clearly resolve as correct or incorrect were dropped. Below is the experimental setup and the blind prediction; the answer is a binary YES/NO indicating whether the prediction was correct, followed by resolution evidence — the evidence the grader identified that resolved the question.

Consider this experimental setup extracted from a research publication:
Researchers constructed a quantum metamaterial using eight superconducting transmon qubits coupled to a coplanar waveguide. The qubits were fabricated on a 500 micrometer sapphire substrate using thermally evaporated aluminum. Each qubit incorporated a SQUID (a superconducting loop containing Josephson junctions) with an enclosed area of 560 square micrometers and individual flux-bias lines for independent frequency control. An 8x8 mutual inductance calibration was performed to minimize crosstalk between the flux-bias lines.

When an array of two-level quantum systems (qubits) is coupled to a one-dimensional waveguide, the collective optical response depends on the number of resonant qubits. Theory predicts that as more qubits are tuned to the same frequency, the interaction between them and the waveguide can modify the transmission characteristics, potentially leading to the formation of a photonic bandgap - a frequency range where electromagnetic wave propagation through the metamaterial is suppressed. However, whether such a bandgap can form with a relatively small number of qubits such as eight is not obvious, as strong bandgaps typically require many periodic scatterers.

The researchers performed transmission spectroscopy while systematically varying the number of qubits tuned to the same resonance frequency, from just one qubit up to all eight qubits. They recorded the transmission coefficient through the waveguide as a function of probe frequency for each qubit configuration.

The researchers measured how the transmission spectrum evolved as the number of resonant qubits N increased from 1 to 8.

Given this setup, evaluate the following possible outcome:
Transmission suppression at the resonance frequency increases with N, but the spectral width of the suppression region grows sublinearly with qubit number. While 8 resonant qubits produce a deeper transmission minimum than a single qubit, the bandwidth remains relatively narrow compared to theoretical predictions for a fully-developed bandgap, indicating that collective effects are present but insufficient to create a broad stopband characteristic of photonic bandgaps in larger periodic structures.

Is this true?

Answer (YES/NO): NO